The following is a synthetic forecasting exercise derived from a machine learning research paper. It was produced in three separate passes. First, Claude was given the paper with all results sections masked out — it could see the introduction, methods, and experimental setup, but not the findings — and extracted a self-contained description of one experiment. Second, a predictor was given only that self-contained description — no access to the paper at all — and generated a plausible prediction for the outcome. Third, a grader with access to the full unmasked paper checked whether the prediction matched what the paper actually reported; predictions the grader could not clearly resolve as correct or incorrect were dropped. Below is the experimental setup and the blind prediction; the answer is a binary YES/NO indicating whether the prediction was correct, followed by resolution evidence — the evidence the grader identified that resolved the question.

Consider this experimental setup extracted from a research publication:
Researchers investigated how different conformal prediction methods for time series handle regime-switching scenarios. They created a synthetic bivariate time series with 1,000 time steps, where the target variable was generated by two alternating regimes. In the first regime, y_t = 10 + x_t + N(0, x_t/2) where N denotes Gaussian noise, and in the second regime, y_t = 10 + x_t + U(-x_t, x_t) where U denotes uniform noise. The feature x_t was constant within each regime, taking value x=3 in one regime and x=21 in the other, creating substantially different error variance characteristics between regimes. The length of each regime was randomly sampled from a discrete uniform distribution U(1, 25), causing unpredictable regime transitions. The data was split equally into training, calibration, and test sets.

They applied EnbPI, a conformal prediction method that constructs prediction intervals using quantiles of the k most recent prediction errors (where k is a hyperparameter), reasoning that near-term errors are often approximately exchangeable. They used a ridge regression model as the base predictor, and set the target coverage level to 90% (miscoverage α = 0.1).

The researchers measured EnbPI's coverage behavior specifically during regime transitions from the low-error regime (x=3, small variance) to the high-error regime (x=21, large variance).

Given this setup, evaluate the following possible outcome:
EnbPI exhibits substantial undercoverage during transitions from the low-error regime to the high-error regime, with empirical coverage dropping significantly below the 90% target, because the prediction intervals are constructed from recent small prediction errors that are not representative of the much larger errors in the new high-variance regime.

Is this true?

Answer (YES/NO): YES